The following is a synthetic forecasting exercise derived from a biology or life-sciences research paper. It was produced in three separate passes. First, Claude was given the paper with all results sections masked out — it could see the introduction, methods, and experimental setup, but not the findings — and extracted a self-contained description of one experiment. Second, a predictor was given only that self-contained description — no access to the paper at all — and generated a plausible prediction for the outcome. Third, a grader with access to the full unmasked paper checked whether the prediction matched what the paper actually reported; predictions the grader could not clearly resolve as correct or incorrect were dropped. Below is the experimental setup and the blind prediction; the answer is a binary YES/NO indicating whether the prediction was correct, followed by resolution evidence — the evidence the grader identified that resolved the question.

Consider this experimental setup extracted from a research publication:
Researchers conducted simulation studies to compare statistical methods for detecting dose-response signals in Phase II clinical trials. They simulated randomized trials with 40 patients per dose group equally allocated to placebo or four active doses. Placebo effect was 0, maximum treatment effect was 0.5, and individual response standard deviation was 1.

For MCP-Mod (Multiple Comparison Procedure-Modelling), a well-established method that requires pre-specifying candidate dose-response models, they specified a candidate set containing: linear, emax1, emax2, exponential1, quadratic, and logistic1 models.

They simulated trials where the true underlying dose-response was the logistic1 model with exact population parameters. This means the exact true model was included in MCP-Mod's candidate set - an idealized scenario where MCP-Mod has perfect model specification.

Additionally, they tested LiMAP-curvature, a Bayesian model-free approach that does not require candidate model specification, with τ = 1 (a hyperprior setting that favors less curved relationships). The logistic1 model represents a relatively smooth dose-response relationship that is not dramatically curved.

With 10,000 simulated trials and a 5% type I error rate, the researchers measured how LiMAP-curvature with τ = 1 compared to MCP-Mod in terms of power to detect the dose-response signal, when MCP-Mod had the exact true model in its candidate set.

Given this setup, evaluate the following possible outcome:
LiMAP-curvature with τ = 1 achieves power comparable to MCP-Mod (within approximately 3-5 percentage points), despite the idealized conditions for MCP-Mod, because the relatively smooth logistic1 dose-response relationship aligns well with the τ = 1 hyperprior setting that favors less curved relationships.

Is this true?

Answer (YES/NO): NO